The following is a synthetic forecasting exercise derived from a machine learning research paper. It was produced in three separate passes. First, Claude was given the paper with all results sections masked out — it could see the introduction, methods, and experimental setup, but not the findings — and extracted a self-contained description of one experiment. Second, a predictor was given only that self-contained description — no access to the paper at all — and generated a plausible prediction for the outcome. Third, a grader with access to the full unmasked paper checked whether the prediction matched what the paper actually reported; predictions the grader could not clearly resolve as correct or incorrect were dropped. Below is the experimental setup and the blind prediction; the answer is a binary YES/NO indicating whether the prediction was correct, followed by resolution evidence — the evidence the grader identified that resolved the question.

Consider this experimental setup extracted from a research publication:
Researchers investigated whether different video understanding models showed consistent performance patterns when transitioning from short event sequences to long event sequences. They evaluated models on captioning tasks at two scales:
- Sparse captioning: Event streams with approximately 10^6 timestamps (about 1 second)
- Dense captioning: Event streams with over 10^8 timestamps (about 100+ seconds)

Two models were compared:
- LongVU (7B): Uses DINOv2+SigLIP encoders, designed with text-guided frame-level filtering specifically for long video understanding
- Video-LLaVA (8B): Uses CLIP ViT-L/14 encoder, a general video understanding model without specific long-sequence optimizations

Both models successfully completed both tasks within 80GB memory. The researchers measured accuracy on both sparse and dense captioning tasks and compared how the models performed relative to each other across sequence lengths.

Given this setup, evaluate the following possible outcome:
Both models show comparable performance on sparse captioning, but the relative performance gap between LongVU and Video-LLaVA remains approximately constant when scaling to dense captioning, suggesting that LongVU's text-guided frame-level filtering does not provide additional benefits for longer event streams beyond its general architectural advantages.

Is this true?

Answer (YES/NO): NO